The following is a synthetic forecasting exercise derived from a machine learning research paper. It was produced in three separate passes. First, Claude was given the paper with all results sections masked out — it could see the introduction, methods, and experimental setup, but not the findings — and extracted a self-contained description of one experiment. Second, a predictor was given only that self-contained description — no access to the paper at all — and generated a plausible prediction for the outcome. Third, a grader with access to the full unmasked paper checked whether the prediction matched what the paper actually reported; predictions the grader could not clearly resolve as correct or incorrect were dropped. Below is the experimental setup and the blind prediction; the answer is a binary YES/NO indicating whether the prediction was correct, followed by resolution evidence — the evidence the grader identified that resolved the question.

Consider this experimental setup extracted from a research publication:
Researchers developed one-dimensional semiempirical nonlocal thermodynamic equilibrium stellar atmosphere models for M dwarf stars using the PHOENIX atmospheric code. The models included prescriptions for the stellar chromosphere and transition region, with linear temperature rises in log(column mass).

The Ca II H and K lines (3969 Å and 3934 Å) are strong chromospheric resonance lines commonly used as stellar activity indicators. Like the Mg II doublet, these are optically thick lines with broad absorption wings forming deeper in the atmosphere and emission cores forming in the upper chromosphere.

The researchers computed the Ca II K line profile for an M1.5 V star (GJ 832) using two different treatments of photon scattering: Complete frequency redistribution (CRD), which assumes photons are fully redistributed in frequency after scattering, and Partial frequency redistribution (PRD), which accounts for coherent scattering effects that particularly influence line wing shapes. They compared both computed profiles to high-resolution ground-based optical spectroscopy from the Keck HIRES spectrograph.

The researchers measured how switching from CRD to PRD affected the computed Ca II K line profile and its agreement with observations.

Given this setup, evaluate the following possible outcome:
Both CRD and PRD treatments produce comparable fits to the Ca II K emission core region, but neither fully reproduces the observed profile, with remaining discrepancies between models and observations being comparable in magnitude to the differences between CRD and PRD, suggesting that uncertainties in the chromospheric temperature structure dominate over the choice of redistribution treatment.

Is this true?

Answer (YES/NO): NO